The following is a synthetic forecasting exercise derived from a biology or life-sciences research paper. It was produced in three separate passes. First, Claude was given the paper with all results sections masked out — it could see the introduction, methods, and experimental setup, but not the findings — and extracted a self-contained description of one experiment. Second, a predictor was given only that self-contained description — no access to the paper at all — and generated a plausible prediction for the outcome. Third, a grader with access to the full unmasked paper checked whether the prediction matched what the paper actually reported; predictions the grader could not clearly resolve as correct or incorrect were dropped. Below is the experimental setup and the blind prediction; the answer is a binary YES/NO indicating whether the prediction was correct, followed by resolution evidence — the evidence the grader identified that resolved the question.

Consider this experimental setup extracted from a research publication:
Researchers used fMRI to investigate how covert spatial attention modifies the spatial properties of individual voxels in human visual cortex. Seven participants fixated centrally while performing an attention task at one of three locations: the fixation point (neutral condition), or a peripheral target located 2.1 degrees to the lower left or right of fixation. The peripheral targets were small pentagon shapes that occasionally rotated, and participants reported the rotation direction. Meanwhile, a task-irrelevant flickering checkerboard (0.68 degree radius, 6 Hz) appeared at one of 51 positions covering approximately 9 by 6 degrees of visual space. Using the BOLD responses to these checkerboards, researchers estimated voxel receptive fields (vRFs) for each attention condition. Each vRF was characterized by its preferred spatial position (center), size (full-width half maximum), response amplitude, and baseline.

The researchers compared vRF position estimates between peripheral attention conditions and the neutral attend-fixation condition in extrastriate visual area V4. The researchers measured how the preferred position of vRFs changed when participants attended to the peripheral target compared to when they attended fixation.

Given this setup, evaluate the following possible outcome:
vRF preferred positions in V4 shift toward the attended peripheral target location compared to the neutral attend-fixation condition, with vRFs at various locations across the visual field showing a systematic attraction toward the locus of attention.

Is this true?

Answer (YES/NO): YES